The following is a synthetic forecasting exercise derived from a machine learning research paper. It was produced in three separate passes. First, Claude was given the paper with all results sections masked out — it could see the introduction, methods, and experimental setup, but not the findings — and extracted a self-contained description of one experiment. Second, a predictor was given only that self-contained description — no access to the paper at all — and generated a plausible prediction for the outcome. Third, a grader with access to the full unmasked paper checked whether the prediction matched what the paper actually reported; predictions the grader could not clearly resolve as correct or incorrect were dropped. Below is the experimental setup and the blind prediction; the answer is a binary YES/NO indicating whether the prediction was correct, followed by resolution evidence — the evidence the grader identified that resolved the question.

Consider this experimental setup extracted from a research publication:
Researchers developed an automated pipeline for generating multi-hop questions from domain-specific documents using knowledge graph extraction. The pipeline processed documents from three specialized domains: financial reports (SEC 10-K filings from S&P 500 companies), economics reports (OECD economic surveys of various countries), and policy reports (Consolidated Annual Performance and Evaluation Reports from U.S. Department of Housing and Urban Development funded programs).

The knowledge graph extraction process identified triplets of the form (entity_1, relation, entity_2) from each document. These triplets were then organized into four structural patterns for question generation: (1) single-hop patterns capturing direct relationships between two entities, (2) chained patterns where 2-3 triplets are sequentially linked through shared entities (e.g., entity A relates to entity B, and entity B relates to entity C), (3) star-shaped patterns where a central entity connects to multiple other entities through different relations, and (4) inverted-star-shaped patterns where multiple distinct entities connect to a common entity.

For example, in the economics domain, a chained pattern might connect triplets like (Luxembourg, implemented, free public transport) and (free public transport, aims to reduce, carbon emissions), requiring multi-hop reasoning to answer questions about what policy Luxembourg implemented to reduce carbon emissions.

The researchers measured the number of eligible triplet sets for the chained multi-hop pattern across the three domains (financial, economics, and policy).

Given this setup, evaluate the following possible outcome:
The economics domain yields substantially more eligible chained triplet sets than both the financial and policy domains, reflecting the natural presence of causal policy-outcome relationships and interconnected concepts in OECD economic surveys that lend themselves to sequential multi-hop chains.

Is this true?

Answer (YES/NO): NO